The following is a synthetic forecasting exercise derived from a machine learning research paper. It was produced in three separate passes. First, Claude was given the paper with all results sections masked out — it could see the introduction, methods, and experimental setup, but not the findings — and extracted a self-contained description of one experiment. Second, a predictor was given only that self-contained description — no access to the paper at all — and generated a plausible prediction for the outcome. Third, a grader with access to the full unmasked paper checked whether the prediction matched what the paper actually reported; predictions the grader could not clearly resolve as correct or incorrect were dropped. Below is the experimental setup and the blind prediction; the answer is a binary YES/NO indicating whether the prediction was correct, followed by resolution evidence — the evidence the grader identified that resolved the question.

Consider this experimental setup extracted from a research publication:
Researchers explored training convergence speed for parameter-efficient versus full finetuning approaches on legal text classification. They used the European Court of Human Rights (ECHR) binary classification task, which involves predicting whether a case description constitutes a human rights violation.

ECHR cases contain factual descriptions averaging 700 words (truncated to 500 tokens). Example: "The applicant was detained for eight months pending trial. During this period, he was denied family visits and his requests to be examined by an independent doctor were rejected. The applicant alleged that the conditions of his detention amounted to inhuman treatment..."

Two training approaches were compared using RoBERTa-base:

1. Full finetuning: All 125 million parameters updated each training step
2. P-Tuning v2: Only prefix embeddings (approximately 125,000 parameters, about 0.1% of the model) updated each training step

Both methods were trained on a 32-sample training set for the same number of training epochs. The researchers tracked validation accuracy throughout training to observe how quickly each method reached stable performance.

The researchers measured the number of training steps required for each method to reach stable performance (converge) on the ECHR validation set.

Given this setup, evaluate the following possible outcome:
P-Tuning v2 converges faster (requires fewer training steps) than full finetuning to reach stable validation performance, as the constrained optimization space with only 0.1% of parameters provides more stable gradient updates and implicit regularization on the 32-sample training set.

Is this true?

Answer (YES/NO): NO